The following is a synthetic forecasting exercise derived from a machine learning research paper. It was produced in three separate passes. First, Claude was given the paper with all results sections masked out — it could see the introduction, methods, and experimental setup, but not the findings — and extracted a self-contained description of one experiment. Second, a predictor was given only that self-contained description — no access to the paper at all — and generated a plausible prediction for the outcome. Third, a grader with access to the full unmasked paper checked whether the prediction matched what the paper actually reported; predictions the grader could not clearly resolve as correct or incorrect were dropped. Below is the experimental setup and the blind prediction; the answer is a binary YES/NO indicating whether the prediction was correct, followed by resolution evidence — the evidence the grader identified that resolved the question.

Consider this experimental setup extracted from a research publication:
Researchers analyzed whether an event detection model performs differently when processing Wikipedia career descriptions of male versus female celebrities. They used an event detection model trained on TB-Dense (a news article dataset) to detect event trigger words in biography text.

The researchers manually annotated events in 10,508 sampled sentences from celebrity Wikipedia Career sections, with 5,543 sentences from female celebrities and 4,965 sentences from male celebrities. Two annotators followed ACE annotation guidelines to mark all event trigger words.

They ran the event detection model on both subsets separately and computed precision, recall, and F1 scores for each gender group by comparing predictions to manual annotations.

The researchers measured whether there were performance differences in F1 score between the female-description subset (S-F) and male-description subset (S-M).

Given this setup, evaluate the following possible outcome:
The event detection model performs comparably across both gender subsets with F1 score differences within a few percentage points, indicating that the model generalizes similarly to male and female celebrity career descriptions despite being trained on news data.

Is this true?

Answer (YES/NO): YES